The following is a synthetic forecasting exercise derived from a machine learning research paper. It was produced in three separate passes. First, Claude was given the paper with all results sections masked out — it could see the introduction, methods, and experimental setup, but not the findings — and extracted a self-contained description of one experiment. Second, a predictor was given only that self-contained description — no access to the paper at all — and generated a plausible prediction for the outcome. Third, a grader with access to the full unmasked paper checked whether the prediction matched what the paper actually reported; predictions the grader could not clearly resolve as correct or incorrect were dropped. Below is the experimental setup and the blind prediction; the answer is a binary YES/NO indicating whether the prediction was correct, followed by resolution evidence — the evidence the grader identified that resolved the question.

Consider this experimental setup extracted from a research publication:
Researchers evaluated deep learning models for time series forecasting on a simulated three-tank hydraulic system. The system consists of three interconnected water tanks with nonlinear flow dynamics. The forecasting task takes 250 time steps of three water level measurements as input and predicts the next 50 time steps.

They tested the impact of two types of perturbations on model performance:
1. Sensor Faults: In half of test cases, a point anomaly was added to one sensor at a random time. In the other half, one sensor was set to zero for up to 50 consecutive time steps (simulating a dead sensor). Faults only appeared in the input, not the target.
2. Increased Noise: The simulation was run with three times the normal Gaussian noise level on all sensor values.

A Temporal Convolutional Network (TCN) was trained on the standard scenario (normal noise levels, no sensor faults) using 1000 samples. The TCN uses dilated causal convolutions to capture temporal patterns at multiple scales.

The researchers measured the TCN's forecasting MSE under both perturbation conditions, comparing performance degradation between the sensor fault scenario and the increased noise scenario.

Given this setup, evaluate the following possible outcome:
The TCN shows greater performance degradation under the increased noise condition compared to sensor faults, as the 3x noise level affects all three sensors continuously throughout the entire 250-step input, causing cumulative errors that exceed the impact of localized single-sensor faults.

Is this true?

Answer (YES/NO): NO